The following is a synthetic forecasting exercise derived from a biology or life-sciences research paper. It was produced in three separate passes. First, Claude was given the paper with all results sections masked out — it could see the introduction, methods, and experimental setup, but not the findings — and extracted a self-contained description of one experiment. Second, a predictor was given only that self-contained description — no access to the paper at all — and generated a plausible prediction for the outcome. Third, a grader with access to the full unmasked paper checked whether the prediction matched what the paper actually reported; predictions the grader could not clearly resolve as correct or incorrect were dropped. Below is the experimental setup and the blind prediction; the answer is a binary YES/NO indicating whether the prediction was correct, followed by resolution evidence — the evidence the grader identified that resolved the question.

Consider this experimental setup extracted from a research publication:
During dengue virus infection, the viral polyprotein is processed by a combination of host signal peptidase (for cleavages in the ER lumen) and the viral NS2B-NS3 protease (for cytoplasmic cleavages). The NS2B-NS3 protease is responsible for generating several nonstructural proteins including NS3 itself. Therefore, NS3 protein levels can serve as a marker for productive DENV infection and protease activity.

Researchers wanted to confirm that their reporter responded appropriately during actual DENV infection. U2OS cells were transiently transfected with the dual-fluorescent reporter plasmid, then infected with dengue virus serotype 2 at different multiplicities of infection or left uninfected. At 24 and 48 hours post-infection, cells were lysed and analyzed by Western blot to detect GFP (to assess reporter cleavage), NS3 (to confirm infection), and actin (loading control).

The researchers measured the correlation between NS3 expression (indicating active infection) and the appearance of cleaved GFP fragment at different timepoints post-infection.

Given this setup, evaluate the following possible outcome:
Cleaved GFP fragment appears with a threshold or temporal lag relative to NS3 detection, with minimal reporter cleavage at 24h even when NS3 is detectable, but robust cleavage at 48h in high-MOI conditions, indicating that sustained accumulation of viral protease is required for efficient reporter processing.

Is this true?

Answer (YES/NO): NO